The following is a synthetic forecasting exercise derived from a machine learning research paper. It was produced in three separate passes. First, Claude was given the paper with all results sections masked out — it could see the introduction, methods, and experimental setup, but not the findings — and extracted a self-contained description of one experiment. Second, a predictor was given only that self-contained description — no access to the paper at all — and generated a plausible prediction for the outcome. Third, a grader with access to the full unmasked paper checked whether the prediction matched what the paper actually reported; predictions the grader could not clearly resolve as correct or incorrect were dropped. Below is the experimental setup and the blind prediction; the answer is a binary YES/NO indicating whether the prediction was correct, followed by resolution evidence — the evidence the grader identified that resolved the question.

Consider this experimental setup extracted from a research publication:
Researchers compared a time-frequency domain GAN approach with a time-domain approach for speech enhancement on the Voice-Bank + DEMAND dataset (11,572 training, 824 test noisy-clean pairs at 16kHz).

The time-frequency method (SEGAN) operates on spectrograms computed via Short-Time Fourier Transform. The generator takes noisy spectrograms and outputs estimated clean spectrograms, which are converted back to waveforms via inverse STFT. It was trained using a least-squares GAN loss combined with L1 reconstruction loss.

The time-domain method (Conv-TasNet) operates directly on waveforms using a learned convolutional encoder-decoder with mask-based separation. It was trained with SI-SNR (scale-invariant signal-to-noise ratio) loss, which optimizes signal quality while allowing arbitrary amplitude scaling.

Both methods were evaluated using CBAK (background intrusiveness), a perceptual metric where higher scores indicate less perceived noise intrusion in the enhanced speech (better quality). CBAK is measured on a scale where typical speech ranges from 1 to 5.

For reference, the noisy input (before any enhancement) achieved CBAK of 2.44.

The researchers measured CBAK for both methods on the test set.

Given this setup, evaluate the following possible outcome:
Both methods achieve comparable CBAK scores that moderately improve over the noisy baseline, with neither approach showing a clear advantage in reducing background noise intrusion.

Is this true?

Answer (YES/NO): NO